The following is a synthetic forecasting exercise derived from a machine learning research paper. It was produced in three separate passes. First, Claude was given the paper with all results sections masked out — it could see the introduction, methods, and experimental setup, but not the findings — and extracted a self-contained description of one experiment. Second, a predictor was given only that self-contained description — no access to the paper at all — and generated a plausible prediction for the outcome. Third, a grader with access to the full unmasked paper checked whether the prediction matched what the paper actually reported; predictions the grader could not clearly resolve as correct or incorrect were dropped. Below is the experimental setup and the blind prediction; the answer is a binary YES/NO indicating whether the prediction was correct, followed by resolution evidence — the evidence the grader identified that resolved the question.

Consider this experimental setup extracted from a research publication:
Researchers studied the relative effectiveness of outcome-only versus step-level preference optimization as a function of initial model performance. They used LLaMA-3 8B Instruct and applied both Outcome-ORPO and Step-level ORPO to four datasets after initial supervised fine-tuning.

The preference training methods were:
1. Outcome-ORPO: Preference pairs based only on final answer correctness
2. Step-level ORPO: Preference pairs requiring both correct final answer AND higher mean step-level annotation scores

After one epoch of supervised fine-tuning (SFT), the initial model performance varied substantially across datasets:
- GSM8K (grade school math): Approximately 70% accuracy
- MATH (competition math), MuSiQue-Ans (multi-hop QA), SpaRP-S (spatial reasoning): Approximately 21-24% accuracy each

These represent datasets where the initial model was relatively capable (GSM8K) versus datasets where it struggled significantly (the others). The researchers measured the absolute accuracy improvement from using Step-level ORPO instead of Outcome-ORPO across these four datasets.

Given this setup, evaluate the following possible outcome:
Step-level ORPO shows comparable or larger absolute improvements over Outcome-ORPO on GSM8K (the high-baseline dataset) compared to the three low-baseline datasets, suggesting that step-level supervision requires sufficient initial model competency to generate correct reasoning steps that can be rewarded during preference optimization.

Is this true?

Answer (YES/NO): NO